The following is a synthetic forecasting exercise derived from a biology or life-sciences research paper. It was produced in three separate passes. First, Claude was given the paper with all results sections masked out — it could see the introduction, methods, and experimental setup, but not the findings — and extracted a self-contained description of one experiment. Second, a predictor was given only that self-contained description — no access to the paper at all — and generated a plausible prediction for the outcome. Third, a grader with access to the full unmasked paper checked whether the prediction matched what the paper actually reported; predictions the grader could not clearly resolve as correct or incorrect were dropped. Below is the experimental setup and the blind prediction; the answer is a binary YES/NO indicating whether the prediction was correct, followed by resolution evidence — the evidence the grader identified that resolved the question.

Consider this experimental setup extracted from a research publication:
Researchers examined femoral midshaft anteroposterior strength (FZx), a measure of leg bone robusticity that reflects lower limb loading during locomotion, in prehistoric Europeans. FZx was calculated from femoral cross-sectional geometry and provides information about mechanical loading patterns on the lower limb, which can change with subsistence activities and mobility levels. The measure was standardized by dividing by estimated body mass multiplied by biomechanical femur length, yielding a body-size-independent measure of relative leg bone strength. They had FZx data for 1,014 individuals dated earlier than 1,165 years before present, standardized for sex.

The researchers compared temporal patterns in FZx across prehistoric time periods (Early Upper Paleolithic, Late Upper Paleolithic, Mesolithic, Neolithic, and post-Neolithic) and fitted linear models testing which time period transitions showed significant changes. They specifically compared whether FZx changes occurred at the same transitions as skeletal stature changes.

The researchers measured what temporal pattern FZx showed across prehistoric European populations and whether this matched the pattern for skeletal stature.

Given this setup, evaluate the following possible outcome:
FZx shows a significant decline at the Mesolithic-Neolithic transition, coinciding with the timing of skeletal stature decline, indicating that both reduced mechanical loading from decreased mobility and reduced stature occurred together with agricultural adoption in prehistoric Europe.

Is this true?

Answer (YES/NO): NO